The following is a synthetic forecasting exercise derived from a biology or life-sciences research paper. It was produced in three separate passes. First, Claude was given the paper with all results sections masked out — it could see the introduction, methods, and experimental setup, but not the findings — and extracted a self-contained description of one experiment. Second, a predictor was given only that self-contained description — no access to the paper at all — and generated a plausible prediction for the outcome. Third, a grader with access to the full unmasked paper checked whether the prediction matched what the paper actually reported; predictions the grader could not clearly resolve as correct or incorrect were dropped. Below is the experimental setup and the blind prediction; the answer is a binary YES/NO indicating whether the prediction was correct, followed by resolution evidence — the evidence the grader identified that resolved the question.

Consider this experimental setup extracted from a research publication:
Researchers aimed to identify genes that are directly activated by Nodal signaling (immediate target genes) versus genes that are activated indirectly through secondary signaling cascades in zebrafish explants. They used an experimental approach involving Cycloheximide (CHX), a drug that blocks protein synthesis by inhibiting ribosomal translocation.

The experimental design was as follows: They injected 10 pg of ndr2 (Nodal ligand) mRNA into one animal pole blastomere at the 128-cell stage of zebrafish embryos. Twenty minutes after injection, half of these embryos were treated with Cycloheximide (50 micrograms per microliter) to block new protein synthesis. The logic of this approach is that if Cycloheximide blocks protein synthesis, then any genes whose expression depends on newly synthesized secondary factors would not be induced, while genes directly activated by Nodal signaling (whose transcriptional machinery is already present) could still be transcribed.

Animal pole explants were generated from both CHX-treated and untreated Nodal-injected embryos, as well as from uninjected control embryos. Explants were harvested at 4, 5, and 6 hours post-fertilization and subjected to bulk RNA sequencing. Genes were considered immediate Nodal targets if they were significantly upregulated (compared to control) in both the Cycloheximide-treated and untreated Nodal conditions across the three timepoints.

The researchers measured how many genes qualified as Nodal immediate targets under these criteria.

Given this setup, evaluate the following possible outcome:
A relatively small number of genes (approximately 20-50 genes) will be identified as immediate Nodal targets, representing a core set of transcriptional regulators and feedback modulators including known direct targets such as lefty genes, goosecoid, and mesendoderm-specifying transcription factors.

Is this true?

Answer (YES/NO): NO